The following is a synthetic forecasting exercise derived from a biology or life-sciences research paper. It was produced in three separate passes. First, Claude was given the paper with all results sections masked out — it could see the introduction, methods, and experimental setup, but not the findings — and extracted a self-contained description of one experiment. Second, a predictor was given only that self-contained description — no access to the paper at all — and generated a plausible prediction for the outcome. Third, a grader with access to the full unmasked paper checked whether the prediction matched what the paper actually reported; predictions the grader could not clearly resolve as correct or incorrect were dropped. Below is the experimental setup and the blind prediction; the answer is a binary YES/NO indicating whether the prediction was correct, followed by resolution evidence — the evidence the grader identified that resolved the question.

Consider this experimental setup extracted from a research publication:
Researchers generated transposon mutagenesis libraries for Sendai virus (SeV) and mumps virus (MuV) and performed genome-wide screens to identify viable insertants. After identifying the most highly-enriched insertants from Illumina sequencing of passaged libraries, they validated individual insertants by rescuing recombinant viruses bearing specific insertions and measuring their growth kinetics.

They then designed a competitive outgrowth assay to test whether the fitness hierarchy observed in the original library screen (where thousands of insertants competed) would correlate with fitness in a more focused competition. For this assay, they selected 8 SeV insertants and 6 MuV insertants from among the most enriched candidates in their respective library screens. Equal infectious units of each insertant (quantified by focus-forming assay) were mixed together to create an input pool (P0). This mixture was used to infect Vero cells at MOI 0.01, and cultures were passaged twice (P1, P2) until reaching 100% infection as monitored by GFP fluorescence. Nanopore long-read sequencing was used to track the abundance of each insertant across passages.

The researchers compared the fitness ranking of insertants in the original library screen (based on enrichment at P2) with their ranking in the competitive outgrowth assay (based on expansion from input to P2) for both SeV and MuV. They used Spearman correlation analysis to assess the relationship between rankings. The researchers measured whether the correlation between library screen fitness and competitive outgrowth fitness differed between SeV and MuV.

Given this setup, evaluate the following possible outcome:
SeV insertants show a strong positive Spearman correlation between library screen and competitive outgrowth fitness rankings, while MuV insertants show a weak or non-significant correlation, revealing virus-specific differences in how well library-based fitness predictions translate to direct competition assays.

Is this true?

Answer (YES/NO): NO